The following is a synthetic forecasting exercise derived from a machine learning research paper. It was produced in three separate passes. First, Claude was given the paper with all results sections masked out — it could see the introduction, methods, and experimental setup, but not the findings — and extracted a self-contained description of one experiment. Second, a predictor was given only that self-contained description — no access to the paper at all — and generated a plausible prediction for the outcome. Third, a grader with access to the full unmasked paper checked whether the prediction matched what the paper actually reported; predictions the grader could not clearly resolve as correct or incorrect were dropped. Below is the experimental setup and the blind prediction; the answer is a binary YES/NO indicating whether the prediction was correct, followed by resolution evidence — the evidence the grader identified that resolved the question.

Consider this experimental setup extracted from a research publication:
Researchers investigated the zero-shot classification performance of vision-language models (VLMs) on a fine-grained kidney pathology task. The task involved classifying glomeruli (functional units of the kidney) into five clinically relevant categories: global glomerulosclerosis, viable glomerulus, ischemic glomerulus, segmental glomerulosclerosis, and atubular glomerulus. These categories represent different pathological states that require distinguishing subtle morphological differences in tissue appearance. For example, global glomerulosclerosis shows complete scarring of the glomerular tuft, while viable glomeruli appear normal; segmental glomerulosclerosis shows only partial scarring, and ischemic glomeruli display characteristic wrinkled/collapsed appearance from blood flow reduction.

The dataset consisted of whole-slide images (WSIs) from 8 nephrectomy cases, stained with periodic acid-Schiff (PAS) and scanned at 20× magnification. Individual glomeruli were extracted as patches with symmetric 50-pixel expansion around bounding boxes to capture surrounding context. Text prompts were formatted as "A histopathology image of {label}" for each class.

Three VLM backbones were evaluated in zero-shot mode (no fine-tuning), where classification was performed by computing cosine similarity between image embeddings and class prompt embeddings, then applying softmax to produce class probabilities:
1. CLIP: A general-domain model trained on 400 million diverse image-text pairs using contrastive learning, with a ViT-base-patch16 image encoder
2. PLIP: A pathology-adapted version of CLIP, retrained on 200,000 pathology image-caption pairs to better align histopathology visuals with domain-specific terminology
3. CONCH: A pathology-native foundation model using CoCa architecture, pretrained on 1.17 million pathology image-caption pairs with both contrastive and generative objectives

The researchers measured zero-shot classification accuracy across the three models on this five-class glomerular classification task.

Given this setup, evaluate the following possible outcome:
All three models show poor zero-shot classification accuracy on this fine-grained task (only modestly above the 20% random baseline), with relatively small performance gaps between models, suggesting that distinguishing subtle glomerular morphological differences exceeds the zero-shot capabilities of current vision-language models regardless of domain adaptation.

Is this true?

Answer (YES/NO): NO